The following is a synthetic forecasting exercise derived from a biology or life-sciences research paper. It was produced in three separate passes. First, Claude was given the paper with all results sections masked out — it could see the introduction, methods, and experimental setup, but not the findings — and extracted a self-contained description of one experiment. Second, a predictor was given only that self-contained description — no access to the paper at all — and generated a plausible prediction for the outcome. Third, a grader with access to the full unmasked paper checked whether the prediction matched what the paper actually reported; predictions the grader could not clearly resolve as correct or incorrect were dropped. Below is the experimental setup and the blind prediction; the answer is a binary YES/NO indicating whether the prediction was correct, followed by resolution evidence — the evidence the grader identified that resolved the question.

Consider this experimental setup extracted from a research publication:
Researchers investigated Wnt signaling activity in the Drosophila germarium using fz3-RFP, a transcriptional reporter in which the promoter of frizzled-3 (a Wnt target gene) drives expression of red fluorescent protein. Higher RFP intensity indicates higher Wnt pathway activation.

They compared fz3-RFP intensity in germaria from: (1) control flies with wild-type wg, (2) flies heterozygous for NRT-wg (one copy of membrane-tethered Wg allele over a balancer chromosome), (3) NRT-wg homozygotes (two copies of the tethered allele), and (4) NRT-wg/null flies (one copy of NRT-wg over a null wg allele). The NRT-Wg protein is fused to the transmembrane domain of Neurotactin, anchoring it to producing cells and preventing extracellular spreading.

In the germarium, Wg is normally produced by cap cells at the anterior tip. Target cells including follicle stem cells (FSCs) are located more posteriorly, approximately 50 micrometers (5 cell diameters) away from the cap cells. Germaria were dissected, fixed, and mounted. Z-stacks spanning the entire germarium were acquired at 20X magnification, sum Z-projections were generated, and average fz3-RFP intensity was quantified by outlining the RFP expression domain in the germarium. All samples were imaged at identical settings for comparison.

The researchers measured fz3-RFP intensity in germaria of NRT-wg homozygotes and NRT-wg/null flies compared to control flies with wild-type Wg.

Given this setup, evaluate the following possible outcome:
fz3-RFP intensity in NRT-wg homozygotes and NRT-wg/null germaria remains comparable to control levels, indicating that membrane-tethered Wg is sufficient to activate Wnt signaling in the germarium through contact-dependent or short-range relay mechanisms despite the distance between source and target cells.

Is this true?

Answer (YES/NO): NO